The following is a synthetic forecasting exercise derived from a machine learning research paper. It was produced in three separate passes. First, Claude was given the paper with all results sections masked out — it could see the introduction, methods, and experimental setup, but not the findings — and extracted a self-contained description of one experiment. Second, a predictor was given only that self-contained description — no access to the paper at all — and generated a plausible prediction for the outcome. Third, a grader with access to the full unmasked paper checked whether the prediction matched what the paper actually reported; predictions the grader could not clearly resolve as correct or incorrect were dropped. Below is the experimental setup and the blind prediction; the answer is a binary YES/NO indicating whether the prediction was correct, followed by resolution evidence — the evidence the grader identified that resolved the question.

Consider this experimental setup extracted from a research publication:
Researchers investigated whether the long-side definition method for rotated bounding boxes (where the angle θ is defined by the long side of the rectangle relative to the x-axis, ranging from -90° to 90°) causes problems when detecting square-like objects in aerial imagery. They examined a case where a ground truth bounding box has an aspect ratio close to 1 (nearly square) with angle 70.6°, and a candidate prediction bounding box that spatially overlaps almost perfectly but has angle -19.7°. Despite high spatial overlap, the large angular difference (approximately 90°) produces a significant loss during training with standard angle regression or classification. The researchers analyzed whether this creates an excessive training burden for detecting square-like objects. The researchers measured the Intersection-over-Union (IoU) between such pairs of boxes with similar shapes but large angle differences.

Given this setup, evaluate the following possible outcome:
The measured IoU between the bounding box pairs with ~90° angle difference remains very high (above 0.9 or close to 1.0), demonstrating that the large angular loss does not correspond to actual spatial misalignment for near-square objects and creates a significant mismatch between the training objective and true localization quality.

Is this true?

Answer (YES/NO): YES